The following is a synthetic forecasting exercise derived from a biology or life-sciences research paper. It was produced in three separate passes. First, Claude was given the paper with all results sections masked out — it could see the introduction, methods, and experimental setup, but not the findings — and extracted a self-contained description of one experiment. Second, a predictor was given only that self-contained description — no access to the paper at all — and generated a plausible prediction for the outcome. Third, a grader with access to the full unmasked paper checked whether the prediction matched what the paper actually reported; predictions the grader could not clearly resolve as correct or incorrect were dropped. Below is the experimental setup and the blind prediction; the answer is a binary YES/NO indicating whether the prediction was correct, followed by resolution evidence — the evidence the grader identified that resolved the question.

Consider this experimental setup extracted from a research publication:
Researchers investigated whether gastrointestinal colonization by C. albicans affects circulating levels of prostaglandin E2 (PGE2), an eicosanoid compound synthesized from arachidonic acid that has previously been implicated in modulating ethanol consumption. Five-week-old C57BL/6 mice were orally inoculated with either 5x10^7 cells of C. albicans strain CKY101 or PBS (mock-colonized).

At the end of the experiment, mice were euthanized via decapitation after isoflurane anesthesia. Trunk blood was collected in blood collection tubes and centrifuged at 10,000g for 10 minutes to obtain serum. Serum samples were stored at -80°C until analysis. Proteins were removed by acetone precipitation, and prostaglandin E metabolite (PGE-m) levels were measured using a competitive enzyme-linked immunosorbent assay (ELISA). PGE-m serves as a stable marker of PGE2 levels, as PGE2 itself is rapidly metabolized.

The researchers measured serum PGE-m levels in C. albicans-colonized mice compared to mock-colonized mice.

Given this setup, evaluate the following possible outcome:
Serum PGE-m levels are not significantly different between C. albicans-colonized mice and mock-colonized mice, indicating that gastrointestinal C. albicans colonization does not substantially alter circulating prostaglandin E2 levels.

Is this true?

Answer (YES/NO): NO